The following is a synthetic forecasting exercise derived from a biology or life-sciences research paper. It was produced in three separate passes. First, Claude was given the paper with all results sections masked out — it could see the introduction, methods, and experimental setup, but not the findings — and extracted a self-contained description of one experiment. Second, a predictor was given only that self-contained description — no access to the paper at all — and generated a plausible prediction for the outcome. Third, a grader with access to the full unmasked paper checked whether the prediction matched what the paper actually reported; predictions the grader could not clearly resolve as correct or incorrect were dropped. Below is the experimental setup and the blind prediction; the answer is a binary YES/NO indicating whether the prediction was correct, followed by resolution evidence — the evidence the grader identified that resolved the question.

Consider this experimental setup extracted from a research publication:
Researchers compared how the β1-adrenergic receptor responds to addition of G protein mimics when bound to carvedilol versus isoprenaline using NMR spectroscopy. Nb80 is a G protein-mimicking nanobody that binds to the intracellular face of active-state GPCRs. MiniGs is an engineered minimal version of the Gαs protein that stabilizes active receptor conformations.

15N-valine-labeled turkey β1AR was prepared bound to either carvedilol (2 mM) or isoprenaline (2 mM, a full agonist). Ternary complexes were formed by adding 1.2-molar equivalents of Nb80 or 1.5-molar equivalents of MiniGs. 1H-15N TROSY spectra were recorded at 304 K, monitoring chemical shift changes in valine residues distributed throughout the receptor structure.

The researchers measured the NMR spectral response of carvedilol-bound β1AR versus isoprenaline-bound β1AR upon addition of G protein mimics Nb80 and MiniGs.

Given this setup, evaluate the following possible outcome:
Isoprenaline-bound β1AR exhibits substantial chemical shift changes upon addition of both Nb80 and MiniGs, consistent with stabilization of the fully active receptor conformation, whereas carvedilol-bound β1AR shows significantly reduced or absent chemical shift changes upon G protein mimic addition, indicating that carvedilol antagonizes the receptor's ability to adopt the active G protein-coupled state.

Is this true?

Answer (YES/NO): YES